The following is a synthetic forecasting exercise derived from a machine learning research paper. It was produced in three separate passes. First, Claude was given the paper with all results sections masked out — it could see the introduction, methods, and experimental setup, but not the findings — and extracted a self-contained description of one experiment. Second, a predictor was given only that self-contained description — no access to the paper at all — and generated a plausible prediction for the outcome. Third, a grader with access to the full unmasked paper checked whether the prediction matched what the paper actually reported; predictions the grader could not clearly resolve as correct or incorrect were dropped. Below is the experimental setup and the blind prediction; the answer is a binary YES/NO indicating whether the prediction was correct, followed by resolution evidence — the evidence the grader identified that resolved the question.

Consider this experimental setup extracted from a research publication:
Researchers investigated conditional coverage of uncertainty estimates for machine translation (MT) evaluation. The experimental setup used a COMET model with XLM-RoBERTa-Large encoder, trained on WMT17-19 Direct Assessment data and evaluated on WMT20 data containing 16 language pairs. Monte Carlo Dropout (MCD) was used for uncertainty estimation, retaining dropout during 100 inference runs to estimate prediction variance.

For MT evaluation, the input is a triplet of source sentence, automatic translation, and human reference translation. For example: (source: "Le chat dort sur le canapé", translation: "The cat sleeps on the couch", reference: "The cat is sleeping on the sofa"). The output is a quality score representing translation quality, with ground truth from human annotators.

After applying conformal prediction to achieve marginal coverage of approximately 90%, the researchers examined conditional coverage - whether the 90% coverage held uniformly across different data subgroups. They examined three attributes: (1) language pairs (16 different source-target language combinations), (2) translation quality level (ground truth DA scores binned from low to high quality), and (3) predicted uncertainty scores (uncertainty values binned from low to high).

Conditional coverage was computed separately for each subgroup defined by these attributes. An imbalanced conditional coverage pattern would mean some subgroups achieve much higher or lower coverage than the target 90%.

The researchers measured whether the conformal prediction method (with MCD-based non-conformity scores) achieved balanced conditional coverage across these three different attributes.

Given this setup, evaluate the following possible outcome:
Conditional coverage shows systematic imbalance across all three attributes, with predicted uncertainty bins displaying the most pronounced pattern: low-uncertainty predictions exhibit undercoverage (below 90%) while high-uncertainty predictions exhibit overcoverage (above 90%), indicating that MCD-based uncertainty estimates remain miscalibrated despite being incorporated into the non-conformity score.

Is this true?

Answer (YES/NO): NO